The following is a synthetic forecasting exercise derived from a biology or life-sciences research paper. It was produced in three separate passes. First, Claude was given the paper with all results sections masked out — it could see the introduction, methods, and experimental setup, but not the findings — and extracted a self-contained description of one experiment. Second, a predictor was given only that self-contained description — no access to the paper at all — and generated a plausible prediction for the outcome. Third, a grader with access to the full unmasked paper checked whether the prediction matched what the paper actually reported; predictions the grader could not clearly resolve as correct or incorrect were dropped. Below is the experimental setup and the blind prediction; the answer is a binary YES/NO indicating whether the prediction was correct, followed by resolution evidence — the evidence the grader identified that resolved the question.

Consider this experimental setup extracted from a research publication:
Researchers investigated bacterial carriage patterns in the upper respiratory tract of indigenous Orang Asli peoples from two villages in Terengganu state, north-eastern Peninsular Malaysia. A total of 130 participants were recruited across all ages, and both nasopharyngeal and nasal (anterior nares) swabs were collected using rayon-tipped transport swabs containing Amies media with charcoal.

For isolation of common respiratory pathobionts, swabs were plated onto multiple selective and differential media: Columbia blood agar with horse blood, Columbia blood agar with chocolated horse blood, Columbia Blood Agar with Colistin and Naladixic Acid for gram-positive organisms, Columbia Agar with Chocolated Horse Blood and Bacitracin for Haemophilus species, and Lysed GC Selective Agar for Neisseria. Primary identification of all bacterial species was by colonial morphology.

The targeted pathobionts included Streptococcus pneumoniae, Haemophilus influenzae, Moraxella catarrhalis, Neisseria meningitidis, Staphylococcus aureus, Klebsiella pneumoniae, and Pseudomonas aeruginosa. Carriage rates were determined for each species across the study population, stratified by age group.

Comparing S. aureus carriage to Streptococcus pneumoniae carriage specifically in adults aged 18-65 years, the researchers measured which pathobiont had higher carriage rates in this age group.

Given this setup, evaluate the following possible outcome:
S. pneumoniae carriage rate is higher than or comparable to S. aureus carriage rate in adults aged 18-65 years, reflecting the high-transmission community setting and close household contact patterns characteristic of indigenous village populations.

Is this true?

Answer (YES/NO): NO